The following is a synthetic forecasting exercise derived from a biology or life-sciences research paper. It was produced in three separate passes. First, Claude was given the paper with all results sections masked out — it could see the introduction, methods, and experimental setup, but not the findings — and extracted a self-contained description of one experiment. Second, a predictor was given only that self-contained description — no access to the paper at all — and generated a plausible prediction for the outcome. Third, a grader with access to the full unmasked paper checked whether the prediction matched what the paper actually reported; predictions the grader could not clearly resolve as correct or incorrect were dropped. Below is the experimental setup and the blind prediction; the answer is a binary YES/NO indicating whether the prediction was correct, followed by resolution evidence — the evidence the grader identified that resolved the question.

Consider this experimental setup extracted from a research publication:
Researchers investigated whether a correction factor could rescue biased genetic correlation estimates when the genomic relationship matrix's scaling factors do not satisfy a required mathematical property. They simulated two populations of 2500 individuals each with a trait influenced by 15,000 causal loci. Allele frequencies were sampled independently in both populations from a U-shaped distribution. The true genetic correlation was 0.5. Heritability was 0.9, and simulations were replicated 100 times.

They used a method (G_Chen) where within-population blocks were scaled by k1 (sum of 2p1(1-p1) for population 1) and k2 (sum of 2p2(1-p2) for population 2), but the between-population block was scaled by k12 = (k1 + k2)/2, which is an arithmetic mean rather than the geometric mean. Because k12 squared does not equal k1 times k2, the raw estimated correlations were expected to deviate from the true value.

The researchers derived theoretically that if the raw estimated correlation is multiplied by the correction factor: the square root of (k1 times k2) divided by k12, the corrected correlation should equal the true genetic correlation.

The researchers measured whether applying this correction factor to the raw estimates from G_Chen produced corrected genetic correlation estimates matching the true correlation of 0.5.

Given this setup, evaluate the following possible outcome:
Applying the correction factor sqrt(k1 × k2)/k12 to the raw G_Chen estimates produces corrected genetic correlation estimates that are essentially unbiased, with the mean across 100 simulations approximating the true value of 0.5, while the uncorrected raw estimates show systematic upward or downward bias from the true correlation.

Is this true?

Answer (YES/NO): YES